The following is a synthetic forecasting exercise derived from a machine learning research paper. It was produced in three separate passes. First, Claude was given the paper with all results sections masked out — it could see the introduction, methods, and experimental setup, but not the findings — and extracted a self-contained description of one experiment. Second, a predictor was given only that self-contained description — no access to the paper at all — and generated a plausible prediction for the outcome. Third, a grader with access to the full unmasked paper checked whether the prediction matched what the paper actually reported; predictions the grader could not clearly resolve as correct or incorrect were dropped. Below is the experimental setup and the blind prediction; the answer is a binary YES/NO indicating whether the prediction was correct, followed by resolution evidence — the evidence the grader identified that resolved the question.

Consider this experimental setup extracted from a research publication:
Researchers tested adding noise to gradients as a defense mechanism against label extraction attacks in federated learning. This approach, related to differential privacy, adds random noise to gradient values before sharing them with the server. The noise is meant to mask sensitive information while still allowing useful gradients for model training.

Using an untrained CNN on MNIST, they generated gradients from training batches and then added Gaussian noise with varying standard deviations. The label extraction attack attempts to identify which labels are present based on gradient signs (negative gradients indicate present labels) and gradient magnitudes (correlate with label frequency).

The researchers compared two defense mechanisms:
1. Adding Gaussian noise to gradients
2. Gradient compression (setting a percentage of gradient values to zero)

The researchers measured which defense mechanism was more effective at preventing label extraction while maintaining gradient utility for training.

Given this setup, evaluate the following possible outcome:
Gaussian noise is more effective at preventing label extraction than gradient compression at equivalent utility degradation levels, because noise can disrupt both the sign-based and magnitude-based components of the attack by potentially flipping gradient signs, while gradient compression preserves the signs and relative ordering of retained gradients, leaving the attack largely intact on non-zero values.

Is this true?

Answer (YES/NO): NO